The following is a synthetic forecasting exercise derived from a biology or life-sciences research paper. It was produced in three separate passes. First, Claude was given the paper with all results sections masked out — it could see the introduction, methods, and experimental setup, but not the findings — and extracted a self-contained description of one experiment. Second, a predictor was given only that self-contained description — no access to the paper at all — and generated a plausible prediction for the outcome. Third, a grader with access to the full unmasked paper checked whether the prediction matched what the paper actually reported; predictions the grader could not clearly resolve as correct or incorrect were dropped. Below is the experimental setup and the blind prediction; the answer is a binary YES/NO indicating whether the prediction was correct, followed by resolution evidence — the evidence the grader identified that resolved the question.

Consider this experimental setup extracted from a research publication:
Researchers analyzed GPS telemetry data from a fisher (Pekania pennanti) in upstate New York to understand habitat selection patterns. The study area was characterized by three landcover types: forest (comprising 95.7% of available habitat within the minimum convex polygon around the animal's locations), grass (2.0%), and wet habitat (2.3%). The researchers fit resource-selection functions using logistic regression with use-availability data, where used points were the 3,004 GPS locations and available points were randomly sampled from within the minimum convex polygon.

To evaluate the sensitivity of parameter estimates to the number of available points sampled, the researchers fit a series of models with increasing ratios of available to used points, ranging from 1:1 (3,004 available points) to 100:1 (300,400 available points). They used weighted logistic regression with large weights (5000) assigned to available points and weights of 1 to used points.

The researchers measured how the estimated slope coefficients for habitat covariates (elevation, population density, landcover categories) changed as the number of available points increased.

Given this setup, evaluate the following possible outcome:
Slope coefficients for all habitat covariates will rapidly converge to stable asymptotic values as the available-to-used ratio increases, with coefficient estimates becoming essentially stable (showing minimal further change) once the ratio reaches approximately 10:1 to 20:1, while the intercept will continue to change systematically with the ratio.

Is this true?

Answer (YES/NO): YES